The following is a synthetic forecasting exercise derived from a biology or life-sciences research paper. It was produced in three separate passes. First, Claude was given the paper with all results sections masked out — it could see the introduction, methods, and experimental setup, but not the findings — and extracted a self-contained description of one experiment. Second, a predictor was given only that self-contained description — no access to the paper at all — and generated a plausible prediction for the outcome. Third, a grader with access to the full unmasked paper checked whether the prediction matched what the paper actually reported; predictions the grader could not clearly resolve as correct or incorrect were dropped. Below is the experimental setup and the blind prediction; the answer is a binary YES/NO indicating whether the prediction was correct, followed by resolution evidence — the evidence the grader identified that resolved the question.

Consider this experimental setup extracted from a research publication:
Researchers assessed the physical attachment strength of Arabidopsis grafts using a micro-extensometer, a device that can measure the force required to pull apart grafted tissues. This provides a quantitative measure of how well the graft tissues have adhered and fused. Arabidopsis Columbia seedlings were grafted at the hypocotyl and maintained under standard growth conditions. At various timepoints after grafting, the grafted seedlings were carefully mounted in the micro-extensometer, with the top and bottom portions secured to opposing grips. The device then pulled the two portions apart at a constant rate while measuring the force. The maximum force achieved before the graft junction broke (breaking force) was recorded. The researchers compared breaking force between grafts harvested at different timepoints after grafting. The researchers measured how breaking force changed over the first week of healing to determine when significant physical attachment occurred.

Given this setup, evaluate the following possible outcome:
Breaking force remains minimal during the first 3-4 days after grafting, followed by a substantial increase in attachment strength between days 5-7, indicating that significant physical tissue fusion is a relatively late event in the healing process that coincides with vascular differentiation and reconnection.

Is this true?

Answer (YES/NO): NO